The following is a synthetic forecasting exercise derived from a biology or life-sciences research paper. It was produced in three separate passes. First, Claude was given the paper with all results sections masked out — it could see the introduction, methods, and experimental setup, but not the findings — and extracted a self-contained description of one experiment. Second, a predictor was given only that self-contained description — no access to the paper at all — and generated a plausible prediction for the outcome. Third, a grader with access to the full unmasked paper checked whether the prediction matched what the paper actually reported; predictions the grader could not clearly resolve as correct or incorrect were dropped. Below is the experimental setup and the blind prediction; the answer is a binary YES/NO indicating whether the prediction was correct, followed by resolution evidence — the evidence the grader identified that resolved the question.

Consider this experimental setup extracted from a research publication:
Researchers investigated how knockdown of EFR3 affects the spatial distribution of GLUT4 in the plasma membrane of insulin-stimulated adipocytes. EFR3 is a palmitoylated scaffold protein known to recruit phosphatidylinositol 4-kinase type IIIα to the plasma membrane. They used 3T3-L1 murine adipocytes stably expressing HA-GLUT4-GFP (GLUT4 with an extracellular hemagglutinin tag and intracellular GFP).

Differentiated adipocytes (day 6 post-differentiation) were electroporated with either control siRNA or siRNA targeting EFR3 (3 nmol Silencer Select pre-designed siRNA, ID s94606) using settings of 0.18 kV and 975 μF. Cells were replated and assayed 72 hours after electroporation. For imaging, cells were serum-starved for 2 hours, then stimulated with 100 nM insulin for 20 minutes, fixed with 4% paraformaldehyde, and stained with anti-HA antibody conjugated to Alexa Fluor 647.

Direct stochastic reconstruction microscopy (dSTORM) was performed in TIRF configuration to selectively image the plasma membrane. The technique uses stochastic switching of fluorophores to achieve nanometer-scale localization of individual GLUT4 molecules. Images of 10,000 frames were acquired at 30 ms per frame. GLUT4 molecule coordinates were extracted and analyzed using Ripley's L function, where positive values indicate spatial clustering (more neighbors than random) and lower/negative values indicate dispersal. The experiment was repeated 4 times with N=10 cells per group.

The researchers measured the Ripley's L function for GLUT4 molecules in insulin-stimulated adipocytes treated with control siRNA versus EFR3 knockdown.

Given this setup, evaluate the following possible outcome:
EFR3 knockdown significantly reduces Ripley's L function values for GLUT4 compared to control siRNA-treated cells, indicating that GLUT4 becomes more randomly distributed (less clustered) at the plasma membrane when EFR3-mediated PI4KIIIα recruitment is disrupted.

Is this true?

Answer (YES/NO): NO